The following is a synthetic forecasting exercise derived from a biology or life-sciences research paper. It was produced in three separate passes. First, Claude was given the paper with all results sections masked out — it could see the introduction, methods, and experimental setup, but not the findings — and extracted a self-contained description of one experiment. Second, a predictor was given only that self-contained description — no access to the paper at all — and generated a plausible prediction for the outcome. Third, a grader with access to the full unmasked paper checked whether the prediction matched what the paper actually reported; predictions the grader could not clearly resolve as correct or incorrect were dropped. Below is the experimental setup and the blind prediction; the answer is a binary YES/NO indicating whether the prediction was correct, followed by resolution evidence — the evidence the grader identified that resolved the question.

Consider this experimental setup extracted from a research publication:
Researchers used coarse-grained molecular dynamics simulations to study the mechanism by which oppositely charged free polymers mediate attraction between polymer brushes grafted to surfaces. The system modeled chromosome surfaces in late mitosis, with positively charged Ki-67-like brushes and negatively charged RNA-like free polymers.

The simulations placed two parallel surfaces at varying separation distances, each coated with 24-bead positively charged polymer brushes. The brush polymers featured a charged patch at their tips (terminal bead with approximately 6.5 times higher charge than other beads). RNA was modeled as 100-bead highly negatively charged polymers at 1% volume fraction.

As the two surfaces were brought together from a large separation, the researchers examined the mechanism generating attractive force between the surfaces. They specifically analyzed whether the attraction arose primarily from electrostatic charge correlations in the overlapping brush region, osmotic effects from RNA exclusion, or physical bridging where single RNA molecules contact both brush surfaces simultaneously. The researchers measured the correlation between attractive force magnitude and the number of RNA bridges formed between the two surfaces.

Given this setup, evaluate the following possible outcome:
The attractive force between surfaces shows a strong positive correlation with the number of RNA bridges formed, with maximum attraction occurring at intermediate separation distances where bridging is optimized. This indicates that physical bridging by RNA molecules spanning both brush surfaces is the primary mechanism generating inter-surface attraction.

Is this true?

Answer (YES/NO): YES